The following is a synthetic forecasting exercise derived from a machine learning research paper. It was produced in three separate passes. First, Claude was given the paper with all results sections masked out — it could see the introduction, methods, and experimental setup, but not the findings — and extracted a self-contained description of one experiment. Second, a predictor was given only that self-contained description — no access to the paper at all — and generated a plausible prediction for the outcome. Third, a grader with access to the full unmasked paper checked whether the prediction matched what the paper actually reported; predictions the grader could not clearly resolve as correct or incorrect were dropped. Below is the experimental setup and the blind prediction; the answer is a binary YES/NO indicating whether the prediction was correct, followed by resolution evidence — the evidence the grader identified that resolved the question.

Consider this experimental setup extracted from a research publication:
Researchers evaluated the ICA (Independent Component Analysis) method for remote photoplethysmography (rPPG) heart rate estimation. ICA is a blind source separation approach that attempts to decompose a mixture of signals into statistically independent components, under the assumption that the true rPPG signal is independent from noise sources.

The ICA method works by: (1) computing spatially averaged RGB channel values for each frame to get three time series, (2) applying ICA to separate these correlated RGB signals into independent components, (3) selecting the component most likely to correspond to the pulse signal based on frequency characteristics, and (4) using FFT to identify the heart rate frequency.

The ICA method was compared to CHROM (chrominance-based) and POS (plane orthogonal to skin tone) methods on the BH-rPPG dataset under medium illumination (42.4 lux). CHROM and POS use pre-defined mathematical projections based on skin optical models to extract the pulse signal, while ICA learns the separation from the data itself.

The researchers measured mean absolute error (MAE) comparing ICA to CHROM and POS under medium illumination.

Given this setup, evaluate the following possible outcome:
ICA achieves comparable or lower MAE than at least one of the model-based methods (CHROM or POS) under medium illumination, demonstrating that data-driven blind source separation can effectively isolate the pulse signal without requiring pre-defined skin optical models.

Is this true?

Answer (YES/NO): NO